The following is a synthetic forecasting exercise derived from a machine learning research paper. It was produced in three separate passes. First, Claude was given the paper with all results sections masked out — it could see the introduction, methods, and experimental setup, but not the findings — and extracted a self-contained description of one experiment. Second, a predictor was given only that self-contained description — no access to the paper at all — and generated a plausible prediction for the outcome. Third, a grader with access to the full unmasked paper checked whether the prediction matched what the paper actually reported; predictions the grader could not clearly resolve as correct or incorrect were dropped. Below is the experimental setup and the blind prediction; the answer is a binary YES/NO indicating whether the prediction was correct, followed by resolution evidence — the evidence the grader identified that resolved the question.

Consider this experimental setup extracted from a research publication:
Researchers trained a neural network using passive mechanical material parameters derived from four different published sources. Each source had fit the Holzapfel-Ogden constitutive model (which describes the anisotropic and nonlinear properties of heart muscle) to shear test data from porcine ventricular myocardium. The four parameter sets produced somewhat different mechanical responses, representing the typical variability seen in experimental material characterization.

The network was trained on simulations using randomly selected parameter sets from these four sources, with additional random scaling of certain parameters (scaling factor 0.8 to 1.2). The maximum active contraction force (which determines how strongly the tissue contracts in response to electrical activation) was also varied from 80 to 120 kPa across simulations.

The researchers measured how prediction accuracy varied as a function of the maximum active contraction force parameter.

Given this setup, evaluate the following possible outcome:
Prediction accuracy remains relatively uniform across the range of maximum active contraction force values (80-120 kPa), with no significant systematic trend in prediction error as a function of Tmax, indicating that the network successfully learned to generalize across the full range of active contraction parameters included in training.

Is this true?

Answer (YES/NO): YES